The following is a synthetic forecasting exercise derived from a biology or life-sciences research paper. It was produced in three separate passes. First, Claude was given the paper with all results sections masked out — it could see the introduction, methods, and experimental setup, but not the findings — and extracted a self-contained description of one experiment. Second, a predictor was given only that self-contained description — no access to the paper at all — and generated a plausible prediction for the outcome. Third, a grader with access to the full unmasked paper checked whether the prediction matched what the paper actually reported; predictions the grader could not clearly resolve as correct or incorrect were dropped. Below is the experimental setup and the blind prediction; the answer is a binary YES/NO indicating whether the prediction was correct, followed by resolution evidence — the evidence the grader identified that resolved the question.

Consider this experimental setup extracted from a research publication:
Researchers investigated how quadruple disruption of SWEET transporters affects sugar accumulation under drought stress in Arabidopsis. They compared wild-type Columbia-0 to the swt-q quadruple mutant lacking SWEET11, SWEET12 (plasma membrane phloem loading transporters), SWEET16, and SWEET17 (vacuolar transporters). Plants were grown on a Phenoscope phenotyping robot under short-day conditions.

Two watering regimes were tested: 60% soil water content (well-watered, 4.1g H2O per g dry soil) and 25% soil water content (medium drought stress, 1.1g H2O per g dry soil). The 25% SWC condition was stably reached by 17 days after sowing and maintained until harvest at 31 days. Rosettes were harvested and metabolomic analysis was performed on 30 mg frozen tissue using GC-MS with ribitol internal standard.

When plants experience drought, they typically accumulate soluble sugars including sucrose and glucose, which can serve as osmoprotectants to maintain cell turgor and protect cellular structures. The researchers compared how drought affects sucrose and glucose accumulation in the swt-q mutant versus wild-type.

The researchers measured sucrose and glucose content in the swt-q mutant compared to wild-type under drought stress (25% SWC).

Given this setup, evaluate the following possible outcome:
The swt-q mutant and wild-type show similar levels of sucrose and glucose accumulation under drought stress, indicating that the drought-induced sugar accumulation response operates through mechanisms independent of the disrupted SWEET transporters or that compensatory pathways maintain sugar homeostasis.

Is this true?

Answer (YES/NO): NO